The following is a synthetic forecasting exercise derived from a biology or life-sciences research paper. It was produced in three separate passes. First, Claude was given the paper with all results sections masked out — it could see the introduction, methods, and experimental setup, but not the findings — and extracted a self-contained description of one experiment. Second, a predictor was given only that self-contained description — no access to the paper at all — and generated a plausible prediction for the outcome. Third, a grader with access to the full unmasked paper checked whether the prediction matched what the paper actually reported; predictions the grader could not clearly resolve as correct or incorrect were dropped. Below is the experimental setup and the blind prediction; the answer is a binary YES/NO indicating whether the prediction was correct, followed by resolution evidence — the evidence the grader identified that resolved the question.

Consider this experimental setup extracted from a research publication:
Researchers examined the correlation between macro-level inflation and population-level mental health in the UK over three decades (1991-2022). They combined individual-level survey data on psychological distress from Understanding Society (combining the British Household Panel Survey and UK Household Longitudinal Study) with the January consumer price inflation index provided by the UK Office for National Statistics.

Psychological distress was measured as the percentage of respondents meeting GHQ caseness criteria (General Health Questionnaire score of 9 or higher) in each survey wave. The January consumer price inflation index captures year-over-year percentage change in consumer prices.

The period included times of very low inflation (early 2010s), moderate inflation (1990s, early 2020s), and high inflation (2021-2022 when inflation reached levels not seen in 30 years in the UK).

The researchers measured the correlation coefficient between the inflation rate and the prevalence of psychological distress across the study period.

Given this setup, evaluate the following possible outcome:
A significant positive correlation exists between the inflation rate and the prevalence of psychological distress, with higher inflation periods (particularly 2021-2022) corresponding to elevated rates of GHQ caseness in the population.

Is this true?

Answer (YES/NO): NO